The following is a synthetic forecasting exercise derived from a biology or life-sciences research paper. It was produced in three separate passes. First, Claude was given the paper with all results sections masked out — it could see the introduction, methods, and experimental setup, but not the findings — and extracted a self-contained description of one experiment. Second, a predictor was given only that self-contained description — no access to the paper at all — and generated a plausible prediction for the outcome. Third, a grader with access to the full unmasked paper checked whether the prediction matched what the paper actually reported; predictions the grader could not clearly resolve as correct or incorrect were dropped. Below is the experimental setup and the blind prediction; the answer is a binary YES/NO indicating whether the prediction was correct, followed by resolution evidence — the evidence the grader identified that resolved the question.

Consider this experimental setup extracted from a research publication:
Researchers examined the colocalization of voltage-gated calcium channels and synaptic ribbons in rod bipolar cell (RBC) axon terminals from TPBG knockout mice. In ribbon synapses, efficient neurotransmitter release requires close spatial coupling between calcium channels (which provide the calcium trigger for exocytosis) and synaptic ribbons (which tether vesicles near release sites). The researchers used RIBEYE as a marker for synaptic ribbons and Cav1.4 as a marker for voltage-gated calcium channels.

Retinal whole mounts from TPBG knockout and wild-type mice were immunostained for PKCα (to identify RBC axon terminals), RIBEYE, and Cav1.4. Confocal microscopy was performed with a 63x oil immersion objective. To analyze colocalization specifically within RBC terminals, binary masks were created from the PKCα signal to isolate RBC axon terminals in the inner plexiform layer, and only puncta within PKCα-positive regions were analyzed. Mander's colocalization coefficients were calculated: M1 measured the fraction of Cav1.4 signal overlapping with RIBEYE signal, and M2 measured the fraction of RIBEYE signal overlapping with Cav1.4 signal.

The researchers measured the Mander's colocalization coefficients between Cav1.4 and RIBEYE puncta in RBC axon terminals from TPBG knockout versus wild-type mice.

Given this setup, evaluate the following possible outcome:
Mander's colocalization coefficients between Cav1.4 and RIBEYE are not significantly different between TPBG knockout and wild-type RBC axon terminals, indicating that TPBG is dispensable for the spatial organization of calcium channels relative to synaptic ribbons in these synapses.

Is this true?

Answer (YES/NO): YES